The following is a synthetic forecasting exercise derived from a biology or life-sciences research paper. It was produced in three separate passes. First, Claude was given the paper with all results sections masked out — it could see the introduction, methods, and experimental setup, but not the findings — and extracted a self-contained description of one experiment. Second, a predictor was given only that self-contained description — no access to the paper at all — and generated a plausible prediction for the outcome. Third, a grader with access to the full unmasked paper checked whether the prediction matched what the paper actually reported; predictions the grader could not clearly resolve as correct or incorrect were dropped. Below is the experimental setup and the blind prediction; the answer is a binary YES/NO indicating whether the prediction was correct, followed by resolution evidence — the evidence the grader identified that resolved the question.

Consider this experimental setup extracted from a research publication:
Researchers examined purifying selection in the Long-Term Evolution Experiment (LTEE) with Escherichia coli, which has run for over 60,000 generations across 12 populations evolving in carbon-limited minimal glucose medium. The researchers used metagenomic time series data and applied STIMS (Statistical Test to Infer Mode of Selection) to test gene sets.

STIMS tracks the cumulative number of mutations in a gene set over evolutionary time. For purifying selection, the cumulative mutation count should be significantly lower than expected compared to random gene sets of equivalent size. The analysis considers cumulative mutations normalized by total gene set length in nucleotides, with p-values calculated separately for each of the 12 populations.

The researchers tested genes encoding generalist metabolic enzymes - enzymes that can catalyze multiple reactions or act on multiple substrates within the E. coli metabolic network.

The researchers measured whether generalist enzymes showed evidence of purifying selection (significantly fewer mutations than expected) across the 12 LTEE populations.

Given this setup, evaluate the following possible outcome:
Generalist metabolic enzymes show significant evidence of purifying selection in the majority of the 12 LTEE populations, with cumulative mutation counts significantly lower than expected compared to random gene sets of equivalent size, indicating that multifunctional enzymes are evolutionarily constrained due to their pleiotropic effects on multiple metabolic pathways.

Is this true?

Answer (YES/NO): NO